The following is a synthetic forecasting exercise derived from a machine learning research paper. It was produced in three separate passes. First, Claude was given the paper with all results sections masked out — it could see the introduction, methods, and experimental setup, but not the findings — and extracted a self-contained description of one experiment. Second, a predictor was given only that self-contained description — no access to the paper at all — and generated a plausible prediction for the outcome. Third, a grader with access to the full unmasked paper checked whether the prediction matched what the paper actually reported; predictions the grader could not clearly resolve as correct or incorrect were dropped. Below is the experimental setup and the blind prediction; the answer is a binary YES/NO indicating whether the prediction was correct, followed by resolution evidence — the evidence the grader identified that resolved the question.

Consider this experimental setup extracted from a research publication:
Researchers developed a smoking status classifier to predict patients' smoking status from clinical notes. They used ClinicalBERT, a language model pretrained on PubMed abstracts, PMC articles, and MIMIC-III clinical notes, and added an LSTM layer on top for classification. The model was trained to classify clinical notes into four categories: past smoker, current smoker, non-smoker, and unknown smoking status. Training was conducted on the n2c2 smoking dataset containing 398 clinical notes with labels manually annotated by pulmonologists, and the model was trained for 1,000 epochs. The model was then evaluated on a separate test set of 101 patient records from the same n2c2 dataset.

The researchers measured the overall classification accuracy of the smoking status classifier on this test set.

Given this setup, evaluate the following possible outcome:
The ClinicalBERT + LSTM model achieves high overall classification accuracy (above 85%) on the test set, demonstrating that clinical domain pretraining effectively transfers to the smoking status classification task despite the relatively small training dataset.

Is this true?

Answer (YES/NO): YES